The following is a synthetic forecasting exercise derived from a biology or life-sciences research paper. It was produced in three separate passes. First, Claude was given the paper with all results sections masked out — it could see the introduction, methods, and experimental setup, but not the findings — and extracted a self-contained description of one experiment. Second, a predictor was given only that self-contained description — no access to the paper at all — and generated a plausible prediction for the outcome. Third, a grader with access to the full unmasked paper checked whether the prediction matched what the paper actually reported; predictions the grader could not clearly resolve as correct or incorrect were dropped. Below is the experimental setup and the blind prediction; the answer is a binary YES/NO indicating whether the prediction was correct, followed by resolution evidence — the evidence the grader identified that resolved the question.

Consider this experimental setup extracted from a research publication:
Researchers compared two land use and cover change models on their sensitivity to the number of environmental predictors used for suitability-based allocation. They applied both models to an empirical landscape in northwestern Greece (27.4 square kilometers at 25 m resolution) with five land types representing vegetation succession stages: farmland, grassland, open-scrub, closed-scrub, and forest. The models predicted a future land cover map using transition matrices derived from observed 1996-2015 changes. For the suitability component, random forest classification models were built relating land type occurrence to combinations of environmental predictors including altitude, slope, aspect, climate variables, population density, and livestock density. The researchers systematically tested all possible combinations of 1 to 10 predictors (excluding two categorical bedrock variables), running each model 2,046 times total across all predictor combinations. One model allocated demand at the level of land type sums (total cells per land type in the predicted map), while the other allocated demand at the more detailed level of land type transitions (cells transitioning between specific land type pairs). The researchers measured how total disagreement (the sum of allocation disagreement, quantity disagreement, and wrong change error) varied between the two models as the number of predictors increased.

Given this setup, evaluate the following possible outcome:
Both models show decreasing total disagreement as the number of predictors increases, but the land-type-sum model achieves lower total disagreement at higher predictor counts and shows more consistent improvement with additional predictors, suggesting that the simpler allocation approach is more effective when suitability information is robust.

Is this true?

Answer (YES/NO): NO